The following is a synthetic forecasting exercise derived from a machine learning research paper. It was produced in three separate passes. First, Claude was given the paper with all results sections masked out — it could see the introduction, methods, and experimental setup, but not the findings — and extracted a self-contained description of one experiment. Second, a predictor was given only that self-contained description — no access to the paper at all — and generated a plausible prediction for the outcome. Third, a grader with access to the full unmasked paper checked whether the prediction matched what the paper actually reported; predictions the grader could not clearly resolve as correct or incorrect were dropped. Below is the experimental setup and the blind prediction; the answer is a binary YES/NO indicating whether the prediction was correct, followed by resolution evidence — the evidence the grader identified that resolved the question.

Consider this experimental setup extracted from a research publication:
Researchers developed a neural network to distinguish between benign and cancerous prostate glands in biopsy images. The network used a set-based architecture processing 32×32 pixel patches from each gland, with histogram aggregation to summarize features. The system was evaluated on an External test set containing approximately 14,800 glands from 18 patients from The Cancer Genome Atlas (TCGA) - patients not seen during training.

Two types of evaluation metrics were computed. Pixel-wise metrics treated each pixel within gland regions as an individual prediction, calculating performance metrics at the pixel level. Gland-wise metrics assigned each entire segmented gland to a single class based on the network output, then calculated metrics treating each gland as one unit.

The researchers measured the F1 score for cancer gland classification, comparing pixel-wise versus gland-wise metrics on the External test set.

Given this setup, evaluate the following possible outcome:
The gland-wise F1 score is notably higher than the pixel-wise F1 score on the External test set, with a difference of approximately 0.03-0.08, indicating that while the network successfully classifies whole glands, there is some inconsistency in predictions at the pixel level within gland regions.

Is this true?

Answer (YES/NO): YES